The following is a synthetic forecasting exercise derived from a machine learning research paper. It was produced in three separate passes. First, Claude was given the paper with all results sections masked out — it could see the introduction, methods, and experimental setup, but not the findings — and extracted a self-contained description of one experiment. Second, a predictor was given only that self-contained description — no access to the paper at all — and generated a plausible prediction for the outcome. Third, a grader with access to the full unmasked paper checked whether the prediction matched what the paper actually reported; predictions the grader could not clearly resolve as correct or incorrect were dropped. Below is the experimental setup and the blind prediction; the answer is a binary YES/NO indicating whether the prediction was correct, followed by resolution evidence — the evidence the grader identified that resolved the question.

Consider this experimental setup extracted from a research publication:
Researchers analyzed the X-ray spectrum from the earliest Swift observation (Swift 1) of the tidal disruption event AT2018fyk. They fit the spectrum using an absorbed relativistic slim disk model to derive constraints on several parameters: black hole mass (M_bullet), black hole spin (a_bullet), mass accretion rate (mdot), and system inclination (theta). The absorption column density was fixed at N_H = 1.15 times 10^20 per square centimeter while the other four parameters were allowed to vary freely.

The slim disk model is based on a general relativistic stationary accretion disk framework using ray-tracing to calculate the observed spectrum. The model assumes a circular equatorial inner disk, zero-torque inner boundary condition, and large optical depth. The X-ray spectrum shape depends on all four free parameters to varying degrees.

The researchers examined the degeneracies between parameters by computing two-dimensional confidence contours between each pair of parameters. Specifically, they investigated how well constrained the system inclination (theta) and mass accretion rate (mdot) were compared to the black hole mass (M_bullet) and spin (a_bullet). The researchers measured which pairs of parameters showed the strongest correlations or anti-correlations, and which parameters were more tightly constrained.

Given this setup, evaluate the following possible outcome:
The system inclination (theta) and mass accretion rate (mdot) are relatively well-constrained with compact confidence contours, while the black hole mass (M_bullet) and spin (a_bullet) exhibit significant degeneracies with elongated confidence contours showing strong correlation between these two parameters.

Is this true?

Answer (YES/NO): NO